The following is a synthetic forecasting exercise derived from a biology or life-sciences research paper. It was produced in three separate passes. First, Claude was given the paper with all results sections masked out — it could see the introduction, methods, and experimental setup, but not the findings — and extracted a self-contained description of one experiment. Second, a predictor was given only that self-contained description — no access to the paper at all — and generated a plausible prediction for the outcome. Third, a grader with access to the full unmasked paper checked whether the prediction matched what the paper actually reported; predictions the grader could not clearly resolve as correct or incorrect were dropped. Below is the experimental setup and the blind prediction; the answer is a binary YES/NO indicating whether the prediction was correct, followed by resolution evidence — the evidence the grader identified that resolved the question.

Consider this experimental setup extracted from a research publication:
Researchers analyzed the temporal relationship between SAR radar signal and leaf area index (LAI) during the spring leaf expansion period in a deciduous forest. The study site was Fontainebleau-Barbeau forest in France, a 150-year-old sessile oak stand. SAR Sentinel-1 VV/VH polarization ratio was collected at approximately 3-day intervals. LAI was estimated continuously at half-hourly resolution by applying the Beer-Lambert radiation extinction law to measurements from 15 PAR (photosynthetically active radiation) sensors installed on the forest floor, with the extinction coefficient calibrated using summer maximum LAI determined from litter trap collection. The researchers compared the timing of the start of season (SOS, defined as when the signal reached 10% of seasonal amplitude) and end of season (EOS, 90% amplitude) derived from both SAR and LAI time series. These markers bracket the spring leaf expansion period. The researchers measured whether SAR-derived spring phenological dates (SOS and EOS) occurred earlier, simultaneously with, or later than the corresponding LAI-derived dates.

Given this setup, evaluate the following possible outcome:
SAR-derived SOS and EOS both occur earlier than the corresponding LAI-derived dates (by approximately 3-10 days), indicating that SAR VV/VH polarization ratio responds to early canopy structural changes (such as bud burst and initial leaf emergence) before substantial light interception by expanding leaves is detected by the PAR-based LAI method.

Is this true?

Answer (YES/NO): NO